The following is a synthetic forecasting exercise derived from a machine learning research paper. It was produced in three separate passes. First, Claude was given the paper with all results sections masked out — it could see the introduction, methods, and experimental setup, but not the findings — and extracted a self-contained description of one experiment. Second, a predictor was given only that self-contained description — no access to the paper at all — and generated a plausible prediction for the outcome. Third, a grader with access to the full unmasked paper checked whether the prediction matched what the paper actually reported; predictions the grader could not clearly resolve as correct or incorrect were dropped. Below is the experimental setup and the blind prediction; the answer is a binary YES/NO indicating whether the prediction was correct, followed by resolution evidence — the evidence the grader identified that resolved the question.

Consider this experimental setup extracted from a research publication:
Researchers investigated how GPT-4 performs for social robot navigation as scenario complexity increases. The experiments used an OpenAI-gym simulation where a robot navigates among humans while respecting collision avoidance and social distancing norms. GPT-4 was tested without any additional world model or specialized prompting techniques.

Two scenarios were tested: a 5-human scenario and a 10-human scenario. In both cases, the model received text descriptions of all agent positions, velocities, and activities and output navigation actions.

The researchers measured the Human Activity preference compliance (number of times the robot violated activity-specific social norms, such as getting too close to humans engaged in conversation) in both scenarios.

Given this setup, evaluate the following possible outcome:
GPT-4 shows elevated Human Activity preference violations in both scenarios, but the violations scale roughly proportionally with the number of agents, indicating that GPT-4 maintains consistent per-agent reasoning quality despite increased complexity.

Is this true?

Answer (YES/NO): NO